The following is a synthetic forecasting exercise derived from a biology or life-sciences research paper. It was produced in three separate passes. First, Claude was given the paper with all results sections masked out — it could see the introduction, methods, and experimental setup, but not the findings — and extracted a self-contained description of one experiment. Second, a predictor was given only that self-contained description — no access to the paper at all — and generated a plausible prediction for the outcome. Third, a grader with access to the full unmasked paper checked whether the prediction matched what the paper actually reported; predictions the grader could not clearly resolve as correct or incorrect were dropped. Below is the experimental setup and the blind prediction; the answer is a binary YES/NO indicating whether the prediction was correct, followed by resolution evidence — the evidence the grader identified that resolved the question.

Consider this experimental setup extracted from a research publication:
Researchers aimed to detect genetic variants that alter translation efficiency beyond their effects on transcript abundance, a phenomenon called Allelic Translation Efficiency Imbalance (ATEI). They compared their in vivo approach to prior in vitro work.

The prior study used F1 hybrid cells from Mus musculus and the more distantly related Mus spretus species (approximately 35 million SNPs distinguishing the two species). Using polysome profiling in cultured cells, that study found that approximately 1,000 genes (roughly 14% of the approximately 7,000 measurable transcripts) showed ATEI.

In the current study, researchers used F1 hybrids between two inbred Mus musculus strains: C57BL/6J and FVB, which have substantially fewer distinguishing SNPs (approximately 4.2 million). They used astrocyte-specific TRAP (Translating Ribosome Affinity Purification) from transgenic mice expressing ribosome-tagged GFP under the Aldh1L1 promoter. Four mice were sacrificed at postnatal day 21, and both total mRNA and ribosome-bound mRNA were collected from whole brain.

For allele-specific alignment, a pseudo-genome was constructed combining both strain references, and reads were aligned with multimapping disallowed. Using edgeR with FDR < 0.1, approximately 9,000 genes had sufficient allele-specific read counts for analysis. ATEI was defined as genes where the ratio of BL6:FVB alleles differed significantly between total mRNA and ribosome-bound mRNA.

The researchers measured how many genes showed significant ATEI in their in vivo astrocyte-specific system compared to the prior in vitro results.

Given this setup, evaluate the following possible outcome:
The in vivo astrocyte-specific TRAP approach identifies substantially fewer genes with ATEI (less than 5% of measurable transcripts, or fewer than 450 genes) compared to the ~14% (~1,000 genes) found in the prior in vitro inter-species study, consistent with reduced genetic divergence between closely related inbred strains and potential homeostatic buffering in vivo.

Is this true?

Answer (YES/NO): YES